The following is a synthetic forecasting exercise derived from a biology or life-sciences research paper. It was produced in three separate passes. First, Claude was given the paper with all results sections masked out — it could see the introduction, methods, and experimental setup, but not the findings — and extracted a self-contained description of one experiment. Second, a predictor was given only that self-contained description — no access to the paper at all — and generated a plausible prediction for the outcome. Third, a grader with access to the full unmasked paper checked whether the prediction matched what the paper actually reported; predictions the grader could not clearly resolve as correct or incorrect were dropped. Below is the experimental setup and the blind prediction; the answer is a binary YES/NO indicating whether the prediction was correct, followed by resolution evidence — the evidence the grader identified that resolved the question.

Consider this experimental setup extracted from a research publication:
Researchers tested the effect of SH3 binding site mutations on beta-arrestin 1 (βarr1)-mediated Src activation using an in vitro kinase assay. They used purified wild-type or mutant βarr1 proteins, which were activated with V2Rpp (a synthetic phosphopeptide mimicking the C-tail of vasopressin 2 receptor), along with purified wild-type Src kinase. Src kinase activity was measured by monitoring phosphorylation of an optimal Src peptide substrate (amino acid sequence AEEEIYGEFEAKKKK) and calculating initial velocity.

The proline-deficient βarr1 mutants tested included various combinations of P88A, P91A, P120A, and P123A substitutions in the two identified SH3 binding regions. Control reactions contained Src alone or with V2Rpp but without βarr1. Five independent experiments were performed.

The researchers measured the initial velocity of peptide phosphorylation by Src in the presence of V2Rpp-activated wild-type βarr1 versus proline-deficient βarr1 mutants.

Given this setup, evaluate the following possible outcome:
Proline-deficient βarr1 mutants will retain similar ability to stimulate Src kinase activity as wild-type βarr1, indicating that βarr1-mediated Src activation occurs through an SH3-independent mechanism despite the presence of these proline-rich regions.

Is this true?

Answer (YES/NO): NO